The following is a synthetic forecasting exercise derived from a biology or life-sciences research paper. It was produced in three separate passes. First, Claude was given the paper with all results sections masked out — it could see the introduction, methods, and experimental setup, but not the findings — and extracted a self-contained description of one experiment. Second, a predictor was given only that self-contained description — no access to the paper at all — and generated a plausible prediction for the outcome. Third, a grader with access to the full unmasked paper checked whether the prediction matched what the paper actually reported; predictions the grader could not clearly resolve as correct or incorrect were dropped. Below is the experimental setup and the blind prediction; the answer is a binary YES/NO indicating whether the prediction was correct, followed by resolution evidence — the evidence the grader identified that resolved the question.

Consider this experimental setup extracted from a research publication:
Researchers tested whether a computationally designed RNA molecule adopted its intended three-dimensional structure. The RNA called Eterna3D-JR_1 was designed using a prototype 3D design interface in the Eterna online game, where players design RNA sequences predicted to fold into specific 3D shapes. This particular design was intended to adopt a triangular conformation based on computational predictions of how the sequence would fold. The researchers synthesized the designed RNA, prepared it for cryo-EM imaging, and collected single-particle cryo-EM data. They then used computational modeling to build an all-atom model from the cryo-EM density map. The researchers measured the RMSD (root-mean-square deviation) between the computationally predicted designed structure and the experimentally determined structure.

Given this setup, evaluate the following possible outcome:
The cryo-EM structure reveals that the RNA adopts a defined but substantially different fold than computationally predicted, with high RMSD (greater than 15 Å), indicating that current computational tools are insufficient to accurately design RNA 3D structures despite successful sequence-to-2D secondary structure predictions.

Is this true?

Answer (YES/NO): YES